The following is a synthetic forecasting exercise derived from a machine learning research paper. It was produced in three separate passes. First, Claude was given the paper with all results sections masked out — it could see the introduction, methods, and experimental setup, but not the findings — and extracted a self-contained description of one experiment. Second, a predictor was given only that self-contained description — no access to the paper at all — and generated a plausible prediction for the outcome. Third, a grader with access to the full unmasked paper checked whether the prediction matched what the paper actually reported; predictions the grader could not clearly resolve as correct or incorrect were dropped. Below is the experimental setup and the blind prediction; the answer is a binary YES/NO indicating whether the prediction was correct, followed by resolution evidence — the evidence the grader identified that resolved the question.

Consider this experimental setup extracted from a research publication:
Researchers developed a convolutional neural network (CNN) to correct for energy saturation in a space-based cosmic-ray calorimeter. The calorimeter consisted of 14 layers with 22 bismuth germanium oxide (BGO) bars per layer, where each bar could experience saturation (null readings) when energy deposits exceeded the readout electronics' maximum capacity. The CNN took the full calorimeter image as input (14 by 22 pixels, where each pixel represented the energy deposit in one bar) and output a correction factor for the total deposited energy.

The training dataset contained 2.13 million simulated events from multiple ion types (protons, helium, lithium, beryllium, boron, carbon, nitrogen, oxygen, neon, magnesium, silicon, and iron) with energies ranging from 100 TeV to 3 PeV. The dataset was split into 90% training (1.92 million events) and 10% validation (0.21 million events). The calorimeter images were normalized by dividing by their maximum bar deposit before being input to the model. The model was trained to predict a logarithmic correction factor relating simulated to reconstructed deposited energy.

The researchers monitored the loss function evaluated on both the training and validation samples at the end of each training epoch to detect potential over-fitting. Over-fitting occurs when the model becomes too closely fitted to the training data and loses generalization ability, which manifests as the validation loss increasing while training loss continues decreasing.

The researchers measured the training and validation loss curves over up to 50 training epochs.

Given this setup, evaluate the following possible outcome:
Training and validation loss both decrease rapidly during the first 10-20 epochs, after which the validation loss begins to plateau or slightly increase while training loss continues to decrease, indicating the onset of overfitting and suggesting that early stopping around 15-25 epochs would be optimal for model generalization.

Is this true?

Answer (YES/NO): NO